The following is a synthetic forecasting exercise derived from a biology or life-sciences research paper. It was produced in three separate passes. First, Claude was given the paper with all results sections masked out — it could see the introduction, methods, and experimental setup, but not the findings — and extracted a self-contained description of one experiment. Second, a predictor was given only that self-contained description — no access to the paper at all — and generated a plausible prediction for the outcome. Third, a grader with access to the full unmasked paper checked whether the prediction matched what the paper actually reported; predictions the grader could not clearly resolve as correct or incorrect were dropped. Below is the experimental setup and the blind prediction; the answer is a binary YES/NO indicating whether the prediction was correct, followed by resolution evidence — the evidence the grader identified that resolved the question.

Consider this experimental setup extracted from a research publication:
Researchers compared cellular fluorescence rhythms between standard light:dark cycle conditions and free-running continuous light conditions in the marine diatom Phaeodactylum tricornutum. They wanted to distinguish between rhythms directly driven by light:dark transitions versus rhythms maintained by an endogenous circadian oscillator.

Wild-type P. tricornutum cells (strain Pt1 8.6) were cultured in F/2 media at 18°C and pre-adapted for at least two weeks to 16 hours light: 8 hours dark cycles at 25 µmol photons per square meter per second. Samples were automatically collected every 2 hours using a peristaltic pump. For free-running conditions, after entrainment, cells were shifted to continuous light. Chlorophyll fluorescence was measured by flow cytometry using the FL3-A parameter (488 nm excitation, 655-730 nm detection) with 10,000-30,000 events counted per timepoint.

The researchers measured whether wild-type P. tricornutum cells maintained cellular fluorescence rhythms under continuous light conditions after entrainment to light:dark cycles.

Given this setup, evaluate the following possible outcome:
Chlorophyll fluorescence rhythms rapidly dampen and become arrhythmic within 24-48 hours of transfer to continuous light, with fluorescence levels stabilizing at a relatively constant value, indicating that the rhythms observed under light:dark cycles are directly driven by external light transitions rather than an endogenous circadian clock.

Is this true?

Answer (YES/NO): NO